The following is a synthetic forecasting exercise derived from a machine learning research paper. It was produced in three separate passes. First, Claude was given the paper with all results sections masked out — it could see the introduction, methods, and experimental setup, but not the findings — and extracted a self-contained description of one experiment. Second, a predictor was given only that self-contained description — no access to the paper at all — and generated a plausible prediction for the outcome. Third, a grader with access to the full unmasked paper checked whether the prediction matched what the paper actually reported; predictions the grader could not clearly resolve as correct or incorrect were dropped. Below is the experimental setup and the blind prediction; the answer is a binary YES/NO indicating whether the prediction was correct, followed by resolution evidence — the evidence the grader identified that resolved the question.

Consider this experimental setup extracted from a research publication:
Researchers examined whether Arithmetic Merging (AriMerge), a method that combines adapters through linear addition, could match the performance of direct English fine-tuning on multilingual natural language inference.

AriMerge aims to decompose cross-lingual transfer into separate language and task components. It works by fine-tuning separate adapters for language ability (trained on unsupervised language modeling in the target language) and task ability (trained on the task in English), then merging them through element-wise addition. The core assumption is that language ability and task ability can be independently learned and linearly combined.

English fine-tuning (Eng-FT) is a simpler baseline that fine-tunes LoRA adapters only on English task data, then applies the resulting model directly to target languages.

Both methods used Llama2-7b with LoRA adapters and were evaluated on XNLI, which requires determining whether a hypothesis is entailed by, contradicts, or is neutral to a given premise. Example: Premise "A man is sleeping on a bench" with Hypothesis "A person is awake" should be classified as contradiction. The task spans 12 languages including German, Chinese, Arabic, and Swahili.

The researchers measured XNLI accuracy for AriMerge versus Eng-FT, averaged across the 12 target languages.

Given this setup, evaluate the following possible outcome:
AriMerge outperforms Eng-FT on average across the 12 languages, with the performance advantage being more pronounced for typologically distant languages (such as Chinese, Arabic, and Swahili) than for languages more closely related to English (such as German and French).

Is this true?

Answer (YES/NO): NO